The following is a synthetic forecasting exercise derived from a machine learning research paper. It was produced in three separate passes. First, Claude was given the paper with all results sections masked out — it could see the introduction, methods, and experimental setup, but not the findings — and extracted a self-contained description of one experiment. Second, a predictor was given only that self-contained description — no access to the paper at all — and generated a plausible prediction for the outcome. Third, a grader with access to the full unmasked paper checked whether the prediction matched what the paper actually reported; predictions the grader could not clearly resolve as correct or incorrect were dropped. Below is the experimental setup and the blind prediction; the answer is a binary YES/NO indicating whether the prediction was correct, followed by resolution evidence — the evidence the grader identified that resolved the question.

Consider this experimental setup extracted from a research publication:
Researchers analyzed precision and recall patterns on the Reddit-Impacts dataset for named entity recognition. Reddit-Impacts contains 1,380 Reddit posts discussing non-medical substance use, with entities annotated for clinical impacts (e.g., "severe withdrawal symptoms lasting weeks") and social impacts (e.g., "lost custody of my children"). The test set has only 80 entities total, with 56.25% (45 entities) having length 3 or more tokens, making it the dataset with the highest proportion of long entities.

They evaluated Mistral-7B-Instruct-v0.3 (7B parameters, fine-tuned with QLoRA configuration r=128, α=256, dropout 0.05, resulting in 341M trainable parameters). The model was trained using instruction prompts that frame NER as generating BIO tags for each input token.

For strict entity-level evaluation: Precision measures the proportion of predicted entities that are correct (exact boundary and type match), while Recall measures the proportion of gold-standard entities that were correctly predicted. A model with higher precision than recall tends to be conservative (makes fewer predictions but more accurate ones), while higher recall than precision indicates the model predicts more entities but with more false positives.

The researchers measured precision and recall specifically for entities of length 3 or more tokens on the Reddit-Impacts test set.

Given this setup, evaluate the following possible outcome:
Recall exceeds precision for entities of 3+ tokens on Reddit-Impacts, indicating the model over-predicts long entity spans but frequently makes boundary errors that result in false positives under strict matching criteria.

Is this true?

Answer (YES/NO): NO